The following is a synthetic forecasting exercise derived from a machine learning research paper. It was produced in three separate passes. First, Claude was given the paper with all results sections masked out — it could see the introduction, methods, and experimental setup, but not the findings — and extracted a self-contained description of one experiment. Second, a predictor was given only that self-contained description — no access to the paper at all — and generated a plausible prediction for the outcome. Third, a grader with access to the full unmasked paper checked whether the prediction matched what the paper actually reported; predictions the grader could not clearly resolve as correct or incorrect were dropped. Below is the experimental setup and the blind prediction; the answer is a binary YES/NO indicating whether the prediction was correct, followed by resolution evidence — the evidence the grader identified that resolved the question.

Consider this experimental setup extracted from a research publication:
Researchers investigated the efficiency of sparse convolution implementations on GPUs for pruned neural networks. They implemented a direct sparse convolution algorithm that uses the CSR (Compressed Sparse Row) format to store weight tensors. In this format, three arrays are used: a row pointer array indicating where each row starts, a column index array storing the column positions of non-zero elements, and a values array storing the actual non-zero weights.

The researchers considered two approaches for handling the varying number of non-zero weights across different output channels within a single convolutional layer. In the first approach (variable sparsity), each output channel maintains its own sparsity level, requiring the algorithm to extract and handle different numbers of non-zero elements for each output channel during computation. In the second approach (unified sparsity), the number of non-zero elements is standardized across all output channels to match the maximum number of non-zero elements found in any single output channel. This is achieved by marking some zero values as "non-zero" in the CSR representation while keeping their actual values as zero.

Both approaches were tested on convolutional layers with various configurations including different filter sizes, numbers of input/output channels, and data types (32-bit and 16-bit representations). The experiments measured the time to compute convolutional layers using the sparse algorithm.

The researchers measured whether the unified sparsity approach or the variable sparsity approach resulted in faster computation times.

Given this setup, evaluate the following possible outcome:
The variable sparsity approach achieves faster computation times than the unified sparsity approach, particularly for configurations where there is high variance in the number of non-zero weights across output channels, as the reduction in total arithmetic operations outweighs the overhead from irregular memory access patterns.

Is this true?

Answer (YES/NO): NO